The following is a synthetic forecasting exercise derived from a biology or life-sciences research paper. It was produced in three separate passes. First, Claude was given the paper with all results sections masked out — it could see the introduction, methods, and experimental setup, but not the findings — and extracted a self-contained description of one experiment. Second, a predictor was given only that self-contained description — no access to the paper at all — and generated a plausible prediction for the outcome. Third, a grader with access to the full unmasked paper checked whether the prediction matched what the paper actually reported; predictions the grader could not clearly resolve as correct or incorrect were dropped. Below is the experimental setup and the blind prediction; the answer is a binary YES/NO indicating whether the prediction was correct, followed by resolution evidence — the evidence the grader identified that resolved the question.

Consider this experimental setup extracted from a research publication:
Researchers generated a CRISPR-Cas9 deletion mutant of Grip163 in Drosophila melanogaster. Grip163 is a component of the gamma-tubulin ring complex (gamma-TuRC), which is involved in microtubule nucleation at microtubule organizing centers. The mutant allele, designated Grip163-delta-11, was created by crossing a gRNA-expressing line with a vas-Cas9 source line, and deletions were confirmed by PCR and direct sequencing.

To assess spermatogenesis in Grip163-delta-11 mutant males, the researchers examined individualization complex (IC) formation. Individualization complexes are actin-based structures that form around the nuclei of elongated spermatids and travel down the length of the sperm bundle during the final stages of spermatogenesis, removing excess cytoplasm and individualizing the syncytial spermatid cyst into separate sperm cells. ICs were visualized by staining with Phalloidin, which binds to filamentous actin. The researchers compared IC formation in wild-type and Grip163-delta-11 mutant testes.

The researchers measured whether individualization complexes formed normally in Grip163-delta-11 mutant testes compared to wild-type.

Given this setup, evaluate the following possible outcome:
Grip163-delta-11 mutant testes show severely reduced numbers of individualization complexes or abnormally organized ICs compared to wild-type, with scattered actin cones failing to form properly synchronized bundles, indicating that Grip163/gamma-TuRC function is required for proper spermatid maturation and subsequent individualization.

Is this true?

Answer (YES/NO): NO